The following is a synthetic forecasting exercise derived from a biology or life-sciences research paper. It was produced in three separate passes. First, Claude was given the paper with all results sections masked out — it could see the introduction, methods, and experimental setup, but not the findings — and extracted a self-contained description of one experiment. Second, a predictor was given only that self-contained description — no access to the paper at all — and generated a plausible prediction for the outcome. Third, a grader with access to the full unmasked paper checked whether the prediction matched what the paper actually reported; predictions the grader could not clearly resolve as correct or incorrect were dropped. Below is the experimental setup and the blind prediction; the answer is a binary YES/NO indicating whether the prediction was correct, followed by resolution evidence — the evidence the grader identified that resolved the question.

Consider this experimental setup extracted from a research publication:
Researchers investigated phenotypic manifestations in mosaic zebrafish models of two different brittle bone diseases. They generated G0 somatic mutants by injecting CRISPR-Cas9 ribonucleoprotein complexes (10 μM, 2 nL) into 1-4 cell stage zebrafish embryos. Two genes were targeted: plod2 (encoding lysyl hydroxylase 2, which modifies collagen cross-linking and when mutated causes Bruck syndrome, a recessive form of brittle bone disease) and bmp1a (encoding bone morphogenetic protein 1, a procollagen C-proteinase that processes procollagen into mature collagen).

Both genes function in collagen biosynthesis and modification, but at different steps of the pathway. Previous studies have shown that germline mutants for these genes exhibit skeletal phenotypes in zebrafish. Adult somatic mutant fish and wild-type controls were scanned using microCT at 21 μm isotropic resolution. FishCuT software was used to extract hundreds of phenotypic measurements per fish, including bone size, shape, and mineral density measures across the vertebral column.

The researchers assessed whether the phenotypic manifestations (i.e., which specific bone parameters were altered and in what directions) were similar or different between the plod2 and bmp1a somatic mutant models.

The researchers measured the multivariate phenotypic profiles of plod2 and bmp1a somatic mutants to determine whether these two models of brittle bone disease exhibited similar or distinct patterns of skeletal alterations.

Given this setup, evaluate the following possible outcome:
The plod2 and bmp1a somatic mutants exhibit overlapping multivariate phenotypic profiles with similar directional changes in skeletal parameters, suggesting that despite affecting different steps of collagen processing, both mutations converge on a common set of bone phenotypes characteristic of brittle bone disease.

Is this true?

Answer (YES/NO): YES